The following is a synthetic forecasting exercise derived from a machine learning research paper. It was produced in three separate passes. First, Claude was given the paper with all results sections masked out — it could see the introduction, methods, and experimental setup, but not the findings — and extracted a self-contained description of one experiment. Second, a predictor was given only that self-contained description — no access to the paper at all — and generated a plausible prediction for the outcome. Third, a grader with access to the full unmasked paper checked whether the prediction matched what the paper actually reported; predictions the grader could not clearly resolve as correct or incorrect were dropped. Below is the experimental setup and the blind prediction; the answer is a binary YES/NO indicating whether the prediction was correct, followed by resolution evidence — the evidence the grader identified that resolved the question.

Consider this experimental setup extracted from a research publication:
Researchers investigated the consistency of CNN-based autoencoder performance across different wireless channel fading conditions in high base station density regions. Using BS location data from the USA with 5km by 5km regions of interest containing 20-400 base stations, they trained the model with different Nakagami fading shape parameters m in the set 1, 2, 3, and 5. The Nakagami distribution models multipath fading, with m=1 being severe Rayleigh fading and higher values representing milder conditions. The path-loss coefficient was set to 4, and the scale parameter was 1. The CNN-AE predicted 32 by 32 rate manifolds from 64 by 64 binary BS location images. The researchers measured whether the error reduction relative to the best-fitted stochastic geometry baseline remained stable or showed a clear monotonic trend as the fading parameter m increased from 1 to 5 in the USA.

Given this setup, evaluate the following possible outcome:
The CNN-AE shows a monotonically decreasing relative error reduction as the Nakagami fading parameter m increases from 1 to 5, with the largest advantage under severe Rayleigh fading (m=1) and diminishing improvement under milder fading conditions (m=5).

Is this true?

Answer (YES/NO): NO